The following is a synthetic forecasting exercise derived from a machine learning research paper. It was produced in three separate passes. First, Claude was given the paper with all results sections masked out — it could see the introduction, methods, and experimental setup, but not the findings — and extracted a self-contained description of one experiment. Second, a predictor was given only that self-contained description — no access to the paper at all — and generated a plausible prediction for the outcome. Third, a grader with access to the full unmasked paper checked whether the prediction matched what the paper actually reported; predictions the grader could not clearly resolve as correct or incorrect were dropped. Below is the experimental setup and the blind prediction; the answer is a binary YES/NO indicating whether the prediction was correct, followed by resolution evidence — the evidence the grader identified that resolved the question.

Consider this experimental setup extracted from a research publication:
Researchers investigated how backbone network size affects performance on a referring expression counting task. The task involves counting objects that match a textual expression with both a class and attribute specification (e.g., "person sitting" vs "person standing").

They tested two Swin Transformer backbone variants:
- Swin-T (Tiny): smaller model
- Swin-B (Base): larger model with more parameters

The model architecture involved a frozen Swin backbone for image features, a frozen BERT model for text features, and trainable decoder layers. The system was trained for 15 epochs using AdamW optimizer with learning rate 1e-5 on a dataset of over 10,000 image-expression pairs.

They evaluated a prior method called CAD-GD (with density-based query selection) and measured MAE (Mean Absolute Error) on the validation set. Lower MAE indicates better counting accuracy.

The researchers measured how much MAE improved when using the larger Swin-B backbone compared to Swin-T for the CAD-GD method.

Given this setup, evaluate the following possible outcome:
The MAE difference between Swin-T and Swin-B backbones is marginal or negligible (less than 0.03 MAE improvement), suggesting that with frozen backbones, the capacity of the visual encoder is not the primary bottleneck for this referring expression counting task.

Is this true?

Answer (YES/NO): NO